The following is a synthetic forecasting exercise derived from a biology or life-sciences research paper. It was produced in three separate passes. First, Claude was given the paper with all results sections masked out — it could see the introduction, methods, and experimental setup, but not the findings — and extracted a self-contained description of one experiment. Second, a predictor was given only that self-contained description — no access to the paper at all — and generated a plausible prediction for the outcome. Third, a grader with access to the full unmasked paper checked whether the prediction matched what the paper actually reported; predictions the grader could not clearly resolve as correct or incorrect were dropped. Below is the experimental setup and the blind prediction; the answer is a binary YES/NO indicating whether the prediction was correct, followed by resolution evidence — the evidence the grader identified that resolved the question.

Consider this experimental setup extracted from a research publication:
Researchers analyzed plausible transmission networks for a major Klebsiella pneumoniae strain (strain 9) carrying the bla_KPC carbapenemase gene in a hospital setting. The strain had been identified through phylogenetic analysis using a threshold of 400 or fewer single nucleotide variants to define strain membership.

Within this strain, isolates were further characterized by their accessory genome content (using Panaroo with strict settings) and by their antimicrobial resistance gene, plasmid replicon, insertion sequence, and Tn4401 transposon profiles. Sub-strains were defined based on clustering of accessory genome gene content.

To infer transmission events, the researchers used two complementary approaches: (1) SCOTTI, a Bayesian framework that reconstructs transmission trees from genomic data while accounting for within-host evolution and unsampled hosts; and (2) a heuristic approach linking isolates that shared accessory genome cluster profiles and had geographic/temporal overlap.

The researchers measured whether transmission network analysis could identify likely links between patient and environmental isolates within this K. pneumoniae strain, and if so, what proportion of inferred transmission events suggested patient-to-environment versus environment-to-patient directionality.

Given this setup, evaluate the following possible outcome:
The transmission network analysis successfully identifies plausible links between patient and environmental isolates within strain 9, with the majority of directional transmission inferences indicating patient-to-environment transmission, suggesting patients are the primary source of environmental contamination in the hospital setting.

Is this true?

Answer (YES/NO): YES